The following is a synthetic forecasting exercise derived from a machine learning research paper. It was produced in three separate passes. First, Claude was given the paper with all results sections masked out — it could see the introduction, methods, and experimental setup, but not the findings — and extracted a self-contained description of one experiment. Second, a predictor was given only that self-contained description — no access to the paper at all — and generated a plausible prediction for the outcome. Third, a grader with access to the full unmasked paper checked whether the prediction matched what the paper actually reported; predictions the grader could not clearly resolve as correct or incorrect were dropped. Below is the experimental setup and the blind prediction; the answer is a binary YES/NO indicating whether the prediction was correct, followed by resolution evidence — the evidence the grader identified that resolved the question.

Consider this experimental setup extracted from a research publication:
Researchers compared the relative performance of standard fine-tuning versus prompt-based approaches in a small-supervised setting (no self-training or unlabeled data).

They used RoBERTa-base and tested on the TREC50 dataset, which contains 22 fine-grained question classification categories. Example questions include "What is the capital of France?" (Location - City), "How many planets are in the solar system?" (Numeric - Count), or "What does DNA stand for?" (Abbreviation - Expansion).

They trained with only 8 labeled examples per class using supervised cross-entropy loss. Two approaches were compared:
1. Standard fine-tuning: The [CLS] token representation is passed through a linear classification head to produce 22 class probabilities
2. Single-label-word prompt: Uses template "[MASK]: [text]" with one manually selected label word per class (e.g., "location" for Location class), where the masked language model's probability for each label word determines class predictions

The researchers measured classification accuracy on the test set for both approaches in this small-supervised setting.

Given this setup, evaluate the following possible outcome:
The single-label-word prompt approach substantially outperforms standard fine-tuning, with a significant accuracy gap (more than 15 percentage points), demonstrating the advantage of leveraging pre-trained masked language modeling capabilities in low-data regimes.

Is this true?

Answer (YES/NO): NO